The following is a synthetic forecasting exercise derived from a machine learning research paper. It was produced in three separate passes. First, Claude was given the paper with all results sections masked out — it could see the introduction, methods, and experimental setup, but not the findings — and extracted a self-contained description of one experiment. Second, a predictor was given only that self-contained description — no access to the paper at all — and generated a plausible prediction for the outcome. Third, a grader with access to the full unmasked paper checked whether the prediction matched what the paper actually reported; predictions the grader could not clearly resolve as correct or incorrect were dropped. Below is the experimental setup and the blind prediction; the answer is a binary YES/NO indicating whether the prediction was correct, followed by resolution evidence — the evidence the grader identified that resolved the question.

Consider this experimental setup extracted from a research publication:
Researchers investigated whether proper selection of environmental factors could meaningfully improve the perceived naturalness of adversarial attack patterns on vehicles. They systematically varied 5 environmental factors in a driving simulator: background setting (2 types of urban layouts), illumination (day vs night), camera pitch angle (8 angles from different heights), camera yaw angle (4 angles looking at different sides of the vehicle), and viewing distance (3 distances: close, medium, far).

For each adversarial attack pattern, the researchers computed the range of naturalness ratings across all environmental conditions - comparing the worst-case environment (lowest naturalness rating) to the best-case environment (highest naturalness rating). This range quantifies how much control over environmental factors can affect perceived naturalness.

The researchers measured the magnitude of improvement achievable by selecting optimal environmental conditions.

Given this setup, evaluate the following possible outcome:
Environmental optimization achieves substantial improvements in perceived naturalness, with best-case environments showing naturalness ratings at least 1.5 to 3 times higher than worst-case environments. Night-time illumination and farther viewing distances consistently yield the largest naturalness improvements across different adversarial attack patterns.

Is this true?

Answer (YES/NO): NO